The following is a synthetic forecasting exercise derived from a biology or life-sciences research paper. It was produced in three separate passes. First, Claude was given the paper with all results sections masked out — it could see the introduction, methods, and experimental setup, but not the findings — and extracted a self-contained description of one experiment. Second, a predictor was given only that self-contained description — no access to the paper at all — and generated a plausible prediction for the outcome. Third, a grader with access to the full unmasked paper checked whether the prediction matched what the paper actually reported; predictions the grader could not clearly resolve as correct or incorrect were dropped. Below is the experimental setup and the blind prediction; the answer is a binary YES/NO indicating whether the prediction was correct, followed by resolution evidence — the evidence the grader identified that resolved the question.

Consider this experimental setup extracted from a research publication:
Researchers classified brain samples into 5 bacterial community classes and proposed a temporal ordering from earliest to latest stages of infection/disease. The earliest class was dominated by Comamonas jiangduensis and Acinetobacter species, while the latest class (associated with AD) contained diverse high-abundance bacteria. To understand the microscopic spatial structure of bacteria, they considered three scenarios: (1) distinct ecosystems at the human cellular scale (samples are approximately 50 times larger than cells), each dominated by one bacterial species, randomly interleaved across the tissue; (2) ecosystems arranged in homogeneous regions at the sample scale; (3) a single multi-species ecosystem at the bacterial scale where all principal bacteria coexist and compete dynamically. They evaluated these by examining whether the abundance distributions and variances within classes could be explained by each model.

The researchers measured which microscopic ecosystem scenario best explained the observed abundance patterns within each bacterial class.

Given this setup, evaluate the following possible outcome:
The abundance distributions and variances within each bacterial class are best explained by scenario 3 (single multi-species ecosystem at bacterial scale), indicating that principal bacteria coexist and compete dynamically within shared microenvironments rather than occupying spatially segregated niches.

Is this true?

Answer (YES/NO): NO